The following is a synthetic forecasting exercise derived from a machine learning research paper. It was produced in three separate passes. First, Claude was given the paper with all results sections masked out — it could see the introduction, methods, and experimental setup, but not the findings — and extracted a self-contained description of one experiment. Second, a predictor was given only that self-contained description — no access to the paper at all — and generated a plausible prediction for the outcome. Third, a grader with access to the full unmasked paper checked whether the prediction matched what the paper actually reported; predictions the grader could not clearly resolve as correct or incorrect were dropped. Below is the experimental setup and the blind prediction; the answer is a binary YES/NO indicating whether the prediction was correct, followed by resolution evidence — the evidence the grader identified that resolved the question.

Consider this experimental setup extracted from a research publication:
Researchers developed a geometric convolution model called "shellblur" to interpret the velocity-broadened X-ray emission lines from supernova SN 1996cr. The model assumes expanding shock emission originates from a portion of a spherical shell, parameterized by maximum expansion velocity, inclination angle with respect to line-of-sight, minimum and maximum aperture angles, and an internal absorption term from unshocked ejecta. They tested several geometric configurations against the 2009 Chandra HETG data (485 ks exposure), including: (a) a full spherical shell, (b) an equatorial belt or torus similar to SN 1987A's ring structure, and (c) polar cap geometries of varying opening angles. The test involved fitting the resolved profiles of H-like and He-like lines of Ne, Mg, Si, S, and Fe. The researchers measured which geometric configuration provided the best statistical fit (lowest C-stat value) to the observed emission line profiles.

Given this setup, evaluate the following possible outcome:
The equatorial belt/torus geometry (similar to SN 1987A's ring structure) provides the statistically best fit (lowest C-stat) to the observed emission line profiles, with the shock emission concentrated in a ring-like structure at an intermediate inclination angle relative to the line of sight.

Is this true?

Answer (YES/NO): NO